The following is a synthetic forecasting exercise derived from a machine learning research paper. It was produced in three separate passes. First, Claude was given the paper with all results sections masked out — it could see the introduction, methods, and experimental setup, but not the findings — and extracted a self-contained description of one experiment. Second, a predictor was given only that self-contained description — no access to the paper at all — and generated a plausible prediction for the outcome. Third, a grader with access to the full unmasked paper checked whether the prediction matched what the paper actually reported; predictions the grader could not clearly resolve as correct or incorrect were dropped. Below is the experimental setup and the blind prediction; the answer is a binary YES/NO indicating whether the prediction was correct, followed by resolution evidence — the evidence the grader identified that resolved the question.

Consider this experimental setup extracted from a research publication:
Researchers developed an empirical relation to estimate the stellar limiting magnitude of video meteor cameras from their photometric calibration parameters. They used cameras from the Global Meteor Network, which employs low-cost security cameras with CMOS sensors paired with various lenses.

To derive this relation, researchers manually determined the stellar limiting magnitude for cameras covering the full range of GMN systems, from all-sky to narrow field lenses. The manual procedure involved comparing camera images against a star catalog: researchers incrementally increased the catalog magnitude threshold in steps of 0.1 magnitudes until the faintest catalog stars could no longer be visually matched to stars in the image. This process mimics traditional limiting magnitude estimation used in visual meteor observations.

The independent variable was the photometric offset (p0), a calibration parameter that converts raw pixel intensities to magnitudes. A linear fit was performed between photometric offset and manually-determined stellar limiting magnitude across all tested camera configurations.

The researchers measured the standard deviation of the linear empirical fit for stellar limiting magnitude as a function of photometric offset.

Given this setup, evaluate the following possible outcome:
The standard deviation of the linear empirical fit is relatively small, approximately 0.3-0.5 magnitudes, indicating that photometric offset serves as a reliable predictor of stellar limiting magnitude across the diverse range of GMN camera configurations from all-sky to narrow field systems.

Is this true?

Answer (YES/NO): NO